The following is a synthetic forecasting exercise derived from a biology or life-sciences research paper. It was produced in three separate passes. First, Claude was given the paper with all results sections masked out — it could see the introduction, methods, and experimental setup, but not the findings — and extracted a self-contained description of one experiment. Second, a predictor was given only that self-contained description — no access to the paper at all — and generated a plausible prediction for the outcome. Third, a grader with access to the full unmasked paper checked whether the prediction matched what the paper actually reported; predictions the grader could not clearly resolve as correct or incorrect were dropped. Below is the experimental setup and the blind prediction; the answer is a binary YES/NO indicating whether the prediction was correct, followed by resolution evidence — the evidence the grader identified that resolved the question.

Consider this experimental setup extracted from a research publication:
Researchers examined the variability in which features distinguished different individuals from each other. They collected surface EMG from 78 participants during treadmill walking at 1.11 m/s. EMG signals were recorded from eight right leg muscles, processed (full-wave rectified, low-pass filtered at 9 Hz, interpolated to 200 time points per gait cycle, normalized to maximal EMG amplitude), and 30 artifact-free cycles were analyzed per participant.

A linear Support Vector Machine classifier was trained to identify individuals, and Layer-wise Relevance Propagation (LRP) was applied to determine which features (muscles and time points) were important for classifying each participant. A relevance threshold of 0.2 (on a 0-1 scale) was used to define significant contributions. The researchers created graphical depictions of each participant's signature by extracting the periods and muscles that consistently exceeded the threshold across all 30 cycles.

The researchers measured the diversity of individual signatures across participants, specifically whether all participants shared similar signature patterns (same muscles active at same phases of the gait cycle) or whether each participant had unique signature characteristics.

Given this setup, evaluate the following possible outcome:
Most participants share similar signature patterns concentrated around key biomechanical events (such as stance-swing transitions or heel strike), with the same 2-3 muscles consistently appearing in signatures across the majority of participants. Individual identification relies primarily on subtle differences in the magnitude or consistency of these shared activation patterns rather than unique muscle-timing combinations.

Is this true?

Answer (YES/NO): NO